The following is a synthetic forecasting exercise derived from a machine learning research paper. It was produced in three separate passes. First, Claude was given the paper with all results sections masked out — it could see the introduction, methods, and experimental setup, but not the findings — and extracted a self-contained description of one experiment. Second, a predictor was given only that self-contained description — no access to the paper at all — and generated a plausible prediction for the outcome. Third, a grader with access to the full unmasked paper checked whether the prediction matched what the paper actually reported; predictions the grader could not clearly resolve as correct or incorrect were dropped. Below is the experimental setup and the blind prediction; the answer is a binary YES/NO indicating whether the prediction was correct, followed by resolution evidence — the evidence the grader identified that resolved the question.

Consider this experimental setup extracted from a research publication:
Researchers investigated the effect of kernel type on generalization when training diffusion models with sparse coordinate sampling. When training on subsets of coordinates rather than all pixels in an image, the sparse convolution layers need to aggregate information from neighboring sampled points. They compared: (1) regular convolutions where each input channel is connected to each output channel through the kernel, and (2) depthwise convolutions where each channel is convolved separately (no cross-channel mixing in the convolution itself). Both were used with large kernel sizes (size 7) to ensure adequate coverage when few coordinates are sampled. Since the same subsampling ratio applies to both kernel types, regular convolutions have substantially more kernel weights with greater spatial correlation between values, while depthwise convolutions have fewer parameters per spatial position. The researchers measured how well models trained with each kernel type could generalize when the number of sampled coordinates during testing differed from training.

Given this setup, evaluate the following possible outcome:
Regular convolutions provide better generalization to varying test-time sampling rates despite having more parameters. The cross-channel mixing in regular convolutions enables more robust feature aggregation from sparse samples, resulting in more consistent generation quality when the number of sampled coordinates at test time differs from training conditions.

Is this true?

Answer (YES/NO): NO